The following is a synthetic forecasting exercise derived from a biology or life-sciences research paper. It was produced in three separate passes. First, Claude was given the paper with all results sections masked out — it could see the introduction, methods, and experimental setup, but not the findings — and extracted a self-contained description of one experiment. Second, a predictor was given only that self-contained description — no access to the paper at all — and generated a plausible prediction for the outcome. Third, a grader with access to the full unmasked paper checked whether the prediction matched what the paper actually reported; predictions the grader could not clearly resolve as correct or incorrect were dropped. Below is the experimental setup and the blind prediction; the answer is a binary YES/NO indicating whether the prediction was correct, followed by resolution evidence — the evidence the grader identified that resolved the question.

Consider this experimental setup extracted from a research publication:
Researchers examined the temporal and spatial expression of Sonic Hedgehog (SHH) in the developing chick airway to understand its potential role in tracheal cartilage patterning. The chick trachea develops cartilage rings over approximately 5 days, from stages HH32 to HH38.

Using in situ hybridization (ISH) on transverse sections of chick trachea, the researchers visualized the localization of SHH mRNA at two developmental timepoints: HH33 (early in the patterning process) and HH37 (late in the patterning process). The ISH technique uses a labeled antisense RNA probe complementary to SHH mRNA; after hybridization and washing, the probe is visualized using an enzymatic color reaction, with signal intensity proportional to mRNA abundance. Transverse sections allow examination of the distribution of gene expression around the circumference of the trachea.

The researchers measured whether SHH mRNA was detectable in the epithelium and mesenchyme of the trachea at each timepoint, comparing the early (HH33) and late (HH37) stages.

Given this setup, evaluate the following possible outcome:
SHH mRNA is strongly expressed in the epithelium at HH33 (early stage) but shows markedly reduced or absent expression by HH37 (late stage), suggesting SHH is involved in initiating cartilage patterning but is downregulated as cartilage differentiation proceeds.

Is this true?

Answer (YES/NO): YES